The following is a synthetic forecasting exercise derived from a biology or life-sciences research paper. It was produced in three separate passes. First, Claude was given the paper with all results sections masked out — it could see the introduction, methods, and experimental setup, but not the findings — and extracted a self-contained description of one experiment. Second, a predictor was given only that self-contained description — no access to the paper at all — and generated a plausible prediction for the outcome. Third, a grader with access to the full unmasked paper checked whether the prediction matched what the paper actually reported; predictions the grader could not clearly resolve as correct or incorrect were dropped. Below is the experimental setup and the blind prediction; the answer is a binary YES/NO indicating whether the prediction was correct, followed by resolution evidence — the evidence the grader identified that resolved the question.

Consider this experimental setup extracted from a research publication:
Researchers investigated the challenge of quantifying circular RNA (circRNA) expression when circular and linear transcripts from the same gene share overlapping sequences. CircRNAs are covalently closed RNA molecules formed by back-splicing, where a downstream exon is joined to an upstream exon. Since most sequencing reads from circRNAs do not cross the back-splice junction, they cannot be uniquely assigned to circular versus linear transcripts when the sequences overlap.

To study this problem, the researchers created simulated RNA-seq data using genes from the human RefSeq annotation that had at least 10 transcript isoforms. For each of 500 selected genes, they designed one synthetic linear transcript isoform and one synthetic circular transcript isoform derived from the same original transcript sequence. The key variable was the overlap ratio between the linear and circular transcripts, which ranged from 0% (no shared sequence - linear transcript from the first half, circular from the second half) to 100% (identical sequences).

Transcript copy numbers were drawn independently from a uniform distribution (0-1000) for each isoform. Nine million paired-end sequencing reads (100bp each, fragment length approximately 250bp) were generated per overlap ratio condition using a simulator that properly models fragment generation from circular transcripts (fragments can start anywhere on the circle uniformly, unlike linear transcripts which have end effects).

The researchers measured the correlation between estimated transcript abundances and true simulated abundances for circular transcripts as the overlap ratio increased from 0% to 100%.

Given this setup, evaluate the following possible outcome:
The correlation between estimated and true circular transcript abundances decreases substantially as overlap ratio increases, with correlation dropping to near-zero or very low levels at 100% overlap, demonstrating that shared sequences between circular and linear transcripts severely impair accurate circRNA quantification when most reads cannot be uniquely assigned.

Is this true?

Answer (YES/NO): NO